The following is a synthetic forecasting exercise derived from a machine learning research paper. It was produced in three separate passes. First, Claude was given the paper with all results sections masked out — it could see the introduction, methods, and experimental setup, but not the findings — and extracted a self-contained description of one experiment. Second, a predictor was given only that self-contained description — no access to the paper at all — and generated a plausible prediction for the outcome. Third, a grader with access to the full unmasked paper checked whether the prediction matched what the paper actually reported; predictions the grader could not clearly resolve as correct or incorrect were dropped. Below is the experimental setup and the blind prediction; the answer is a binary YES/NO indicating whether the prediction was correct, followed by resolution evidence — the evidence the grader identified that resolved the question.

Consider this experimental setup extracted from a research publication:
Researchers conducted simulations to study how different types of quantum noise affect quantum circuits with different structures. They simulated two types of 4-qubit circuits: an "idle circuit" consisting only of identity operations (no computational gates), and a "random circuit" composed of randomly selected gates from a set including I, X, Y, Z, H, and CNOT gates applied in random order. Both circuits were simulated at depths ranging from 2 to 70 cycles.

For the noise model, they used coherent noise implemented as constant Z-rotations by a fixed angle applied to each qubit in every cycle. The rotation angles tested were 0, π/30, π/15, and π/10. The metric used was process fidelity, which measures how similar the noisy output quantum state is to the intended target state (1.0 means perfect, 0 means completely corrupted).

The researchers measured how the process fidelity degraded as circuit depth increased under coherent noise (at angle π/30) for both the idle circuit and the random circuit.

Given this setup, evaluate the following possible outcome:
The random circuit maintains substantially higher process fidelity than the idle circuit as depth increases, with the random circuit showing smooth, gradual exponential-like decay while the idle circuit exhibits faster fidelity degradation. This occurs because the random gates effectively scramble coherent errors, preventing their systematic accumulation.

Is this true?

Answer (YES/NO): NO